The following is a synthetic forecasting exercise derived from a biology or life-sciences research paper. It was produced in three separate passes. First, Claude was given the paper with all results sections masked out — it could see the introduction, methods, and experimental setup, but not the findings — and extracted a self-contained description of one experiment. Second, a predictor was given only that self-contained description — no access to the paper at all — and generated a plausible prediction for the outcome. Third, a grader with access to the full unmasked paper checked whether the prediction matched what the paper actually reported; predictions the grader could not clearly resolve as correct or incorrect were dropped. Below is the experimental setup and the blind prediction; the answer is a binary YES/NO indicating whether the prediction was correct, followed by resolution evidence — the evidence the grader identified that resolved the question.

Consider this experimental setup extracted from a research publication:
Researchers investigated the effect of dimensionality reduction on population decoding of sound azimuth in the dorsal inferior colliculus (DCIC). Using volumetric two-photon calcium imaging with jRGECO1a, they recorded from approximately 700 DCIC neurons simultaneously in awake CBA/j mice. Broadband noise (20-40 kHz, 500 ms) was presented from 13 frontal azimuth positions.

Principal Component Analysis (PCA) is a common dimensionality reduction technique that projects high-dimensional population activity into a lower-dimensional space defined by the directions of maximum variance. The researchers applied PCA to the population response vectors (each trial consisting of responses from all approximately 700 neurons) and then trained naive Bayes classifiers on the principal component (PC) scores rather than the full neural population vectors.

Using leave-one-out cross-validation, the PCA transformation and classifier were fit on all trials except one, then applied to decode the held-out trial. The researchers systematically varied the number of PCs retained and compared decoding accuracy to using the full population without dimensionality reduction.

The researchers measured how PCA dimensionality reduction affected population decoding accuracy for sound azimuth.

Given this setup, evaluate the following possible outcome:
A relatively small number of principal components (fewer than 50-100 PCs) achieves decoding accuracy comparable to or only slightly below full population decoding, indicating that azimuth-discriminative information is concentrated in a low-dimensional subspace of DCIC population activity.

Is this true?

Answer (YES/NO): NO